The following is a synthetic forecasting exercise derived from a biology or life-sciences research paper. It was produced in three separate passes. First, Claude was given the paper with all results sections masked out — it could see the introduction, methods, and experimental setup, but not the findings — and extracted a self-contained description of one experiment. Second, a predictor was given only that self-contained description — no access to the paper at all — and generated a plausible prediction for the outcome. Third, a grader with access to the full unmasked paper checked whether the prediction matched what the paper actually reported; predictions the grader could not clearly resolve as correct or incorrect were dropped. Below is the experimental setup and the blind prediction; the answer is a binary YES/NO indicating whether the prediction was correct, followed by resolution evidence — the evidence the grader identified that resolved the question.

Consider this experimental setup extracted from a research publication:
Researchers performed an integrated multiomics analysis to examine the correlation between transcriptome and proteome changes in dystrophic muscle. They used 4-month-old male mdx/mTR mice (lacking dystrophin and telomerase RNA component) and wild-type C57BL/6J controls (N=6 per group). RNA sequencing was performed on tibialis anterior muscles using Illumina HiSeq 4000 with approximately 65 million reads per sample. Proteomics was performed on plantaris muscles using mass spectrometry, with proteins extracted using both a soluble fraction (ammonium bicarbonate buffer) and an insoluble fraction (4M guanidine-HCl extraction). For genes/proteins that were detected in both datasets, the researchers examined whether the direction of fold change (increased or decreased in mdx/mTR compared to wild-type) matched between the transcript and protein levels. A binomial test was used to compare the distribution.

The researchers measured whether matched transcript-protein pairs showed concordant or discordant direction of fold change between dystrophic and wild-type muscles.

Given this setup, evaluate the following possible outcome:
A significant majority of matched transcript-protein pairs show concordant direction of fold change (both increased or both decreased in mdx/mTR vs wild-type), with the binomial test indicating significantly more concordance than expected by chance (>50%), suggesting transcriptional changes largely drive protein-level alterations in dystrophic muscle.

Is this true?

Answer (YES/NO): NO